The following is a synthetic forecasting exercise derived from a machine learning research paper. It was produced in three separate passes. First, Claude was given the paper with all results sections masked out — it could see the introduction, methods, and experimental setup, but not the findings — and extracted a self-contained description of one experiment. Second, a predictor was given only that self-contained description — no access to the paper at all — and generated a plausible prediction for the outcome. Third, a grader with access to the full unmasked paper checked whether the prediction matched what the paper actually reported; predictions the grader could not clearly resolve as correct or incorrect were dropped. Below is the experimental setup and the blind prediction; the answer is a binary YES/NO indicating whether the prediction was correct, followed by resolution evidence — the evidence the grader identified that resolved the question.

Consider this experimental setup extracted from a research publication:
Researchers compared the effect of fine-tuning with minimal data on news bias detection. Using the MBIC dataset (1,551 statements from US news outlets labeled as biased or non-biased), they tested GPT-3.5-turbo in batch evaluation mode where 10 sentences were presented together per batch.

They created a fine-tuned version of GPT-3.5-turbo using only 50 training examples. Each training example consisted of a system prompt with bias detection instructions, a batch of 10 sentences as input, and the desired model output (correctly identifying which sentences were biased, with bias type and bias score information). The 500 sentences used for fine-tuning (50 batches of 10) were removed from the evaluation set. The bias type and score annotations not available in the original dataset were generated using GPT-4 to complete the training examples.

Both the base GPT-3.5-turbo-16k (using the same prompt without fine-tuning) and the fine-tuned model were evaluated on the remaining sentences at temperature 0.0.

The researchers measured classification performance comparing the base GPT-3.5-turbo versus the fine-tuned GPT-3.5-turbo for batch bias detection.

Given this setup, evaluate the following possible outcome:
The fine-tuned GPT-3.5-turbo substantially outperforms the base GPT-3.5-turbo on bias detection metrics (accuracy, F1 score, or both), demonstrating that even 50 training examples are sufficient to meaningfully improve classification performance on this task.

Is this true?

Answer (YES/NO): NO